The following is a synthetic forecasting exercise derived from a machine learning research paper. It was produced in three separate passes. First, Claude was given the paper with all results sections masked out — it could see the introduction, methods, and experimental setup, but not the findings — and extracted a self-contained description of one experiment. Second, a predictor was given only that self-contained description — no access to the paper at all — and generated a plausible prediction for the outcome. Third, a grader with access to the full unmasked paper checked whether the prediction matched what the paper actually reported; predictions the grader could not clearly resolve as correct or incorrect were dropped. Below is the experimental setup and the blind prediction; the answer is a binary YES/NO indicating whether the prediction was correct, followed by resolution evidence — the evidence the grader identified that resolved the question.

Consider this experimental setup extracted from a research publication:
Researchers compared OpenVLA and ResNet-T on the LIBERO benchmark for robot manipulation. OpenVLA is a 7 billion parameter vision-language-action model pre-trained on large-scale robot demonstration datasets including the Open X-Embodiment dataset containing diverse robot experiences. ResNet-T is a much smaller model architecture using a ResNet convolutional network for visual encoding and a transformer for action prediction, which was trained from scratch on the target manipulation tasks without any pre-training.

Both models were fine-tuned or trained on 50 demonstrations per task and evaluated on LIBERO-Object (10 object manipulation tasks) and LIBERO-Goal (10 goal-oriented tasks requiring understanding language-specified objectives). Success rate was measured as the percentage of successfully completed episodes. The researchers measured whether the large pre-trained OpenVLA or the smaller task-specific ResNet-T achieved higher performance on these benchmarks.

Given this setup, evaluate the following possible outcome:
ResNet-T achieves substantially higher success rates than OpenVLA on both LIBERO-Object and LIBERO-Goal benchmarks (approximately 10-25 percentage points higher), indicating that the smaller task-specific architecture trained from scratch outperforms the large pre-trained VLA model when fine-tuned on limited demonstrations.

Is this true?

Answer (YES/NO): NO